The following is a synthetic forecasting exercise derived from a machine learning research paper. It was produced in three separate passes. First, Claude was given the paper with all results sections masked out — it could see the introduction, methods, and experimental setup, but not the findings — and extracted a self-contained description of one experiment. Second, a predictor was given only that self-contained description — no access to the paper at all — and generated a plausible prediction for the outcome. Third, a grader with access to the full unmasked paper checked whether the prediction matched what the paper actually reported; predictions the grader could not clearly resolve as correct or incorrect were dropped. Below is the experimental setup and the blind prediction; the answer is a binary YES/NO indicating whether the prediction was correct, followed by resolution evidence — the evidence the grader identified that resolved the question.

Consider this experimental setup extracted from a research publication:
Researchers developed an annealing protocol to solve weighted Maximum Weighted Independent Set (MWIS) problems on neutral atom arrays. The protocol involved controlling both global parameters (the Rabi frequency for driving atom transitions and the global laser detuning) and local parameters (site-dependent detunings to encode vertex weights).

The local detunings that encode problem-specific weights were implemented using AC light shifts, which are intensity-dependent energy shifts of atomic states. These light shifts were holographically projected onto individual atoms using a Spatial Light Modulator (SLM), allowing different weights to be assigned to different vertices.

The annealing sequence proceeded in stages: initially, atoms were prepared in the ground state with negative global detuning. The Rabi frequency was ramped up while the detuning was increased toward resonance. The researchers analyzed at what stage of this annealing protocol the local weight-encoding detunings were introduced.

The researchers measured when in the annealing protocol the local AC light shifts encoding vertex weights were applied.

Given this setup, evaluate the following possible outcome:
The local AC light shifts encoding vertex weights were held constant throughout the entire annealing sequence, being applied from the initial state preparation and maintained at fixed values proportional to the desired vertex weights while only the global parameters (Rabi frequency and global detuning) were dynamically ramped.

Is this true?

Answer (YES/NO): NO